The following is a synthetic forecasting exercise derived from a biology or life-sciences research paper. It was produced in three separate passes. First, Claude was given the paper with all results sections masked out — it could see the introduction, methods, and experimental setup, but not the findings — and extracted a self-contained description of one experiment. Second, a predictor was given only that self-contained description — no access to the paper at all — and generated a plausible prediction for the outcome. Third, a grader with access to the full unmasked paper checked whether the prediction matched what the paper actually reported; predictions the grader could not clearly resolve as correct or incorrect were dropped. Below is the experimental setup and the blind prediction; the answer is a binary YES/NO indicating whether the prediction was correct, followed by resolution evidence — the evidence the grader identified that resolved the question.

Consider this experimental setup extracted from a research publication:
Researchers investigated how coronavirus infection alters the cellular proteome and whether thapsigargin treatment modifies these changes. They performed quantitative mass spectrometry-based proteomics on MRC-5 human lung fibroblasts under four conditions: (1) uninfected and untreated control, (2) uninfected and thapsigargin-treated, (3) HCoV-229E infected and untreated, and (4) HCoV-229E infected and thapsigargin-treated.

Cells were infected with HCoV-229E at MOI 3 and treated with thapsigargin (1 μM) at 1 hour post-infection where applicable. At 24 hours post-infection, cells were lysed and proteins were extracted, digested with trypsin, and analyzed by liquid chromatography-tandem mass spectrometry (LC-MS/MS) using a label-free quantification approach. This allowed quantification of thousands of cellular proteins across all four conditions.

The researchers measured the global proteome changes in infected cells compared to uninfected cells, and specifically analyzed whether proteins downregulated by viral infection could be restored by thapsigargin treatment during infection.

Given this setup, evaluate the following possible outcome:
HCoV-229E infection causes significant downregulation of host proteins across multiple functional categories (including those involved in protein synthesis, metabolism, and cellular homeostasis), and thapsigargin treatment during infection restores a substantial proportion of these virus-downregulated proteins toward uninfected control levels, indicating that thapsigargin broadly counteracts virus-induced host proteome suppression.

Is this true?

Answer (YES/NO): YES